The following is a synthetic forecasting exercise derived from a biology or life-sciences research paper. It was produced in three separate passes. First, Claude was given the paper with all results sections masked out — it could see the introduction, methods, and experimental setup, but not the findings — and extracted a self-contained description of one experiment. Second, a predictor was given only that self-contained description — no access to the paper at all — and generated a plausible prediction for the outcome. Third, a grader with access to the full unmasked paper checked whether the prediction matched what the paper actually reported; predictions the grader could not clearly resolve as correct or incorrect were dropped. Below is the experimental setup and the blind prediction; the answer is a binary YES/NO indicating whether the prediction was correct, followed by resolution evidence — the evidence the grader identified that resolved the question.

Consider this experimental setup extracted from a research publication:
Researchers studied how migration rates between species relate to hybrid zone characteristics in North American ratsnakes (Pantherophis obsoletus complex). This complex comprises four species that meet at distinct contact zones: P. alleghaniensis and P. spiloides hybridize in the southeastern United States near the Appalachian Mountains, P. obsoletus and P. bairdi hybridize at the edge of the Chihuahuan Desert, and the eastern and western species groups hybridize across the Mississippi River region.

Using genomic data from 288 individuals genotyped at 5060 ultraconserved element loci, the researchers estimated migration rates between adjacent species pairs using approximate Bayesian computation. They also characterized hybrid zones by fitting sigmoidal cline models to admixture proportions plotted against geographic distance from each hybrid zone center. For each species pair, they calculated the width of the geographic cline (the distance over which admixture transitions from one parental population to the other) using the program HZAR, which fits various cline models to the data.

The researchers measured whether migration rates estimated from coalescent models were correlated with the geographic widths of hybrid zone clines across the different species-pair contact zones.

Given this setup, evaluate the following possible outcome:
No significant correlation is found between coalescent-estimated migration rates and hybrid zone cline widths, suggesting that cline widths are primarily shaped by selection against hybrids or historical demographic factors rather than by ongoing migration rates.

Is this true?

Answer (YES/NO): NO